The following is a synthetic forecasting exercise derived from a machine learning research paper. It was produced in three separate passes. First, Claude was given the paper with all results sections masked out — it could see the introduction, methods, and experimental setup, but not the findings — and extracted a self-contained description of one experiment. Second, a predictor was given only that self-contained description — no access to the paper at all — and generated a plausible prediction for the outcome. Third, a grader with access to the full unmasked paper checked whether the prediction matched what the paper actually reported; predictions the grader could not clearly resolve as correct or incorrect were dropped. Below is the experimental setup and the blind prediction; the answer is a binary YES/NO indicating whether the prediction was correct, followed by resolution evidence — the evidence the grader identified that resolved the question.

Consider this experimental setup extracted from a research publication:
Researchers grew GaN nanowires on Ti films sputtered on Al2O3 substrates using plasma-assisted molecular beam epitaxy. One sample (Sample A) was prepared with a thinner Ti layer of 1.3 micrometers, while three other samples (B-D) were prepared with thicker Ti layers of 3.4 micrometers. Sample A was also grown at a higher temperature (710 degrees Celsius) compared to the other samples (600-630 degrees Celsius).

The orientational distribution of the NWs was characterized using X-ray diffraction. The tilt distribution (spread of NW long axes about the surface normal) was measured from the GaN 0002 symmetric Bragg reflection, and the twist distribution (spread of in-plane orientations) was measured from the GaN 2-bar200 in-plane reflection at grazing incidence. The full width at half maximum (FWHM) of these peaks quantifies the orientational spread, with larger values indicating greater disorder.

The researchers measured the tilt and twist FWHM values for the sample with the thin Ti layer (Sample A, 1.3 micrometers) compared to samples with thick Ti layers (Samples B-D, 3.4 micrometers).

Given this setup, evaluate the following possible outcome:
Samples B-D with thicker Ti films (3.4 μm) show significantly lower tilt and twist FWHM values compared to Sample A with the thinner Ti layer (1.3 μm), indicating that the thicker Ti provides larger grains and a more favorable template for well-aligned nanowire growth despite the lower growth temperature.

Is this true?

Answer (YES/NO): NO